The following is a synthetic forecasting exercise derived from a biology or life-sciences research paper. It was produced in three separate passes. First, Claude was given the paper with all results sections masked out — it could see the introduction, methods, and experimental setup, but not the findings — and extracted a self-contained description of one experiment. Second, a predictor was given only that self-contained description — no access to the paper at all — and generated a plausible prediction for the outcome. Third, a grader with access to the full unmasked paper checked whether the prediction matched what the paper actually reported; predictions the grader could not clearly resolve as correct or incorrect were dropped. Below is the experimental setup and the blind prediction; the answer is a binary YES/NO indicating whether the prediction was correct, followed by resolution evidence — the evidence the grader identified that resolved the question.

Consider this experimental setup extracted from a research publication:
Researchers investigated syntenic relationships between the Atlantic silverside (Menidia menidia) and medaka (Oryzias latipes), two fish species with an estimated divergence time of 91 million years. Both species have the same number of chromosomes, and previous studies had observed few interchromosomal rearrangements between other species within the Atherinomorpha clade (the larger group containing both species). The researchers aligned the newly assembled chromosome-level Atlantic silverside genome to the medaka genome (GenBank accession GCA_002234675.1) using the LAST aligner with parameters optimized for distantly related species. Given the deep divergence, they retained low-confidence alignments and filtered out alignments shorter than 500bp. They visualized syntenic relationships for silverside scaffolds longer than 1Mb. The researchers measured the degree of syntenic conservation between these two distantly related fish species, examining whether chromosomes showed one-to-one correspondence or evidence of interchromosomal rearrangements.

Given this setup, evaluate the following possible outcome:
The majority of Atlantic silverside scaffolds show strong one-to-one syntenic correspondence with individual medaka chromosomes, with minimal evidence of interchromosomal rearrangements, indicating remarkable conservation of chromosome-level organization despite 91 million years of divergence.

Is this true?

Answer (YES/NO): YES